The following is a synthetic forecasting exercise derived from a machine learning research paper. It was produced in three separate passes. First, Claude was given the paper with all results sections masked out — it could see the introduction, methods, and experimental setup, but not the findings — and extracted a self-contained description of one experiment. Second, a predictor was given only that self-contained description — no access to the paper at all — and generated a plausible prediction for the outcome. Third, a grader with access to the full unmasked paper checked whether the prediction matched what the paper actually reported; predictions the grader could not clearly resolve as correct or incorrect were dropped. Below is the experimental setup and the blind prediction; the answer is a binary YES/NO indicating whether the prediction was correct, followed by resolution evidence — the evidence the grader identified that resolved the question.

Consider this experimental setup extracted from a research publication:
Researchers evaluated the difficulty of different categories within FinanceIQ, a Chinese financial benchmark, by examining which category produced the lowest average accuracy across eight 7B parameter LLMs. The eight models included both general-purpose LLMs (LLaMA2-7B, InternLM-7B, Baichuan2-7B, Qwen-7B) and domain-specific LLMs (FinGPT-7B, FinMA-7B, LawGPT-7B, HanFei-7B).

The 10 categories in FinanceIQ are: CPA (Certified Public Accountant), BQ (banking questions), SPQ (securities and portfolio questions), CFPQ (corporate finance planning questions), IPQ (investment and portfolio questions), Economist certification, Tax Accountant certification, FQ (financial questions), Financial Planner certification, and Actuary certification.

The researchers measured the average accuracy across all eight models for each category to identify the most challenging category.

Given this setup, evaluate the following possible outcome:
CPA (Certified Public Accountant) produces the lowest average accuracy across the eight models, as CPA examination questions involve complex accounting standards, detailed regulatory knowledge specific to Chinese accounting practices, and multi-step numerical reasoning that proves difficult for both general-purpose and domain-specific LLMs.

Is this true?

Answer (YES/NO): NO